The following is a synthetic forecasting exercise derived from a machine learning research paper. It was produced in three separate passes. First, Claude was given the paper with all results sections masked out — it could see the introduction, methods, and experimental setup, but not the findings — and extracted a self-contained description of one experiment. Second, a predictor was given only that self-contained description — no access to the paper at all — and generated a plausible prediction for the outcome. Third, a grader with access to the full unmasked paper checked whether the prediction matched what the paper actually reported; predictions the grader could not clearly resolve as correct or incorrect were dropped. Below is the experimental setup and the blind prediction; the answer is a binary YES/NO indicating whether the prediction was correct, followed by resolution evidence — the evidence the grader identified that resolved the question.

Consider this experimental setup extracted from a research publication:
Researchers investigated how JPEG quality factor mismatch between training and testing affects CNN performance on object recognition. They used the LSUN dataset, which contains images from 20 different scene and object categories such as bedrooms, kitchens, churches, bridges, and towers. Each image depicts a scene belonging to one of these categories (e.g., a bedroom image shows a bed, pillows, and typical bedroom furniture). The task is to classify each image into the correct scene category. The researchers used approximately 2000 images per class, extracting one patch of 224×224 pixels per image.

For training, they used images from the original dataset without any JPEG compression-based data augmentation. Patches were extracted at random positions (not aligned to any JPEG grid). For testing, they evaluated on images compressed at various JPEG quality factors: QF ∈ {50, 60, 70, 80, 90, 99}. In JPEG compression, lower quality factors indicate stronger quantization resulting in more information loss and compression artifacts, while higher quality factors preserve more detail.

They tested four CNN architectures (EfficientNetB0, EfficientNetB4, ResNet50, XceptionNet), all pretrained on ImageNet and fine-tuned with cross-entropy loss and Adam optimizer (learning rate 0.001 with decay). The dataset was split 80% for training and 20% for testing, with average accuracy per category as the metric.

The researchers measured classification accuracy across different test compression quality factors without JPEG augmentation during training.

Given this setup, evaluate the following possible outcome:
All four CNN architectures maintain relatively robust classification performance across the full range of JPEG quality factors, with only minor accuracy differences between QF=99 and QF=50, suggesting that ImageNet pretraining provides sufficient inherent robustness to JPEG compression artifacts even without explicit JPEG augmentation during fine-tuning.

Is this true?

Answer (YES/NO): YES